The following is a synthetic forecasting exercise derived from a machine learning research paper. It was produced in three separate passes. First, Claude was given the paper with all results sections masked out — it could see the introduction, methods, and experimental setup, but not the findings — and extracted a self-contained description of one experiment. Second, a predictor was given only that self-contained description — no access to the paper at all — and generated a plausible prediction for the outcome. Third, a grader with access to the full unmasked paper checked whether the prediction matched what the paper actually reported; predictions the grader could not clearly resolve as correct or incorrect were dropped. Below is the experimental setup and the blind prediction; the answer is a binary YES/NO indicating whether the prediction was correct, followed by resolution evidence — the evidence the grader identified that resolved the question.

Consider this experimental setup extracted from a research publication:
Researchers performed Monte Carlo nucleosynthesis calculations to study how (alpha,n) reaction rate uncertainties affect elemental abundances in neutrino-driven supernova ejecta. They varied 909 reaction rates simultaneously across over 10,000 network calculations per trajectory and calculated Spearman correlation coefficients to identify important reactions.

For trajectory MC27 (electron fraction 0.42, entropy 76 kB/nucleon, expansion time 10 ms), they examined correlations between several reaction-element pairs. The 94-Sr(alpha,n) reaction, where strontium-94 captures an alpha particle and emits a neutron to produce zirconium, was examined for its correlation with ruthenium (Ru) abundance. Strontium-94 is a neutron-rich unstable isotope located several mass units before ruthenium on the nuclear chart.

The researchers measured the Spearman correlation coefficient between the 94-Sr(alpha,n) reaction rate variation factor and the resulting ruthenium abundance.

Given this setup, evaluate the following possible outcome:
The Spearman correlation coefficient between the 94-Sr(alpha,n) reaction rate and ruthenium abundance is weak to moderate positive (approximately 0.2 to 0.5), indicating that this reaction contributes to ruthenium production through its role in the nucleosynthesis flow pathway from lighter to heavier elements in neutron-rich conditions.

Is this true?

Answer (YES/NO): NO